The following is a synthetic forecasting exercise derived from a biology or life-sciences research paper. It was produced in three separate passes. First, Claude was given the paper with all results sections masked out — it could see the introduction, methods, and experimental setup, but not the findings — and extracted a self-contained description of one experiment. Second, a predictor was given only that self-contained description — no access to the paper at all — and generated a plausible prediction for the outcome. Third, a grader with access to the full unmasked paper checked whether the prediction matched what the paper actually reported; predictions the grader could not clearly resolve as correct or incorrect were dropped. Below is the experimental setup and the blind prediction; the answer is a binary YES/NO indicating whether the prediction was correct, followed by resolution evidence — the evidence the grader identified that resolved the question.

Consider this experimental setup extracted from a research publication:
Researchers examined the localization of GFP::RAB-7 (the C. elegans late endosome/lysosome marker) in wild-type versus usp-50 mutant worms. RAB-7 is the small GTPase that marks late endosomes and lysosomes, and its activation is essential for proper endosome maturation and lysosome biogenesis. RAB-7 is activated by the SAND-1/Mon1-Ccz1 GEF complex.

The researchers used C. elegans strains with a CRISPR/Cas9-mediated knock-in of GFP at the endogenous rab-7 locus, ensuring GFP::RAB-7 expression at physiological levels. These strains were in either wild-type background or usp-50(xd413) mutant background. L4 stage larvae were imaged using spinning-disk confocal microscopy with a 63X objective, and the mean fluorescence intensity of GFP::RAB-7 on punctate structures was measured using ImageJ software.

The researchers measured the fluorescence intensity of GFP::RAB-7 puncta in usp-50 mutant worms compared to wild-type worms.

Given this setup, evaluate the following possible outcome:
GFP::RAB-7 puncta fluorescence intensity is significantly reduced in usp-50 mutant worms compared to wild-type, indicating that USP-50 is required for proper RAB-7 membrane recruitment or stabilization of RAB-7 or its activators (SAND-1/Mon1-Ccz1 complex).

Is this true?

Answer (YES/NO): YES